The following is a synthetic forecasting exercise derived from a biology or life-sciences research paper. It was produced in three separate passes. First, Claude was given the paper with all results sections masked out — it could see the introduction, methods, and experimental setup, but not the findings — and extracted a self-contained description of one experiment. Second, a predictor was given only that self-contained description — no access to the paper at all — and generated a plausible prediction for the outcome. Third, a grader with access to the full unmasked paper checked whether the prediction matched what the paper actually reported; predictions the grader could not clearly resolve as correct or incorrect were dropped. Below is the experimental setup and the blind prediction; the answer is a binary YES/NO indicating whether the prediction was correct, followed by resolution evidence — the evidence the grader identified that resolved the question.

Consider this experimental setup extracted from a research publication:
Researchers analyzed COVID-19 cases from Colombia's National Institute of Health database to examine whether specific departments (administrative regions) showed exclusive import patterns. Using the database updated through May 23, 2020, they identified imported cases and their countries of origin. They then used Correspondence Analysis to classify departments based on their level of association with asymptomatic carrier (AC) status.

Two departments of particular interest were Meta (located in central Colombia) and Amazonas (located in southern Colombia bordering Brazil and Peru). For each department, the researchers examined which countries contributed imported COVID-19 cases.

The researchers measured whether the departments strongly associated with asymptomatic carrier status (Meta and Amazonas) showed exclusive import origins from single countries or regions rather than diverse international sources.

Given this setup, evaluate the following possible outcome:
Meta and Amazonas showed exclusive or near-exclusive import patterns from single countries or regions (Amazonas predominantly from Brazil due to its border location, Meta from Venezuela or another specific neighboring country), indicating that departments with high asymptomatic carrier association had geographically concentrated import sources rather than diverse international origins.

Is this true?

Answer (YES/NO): NO